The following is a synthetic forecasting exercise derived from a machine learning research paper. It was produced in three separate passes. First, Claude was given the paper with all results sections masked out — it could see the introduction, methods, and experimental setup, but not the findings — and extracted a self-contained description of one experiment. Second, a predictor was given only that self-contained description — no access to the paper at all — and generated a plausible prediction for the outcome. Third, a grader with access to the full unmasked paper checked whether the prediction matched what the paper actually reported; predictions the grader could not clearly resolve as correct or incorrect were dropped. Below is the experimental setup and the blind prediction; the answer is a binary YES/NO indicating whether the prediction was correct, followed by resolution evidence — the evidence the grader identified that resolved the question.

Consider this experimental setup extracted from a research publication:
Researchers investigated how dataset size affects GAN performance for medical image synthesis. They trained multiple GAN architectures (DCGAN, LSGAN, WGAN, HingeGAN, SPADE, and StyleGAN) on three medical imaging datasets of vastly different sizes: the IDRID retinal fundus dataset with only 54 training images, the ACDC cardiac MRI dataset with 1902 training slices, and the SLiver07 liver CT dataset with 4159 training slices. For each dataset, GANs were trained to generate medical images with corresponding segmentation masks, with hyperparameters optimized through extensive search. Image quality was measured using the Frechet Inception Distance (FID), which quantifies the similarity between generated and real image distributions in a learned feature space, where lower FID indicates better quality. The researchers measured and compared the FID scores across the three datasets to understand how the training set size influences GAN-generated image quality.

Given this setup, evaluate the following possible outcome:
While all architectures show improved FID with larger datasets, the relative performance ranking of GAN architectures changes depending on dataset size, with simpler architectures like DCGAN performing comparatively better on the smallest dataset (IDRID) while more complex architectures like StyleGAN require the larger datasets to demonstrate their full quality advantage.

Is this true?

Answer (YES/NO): NO